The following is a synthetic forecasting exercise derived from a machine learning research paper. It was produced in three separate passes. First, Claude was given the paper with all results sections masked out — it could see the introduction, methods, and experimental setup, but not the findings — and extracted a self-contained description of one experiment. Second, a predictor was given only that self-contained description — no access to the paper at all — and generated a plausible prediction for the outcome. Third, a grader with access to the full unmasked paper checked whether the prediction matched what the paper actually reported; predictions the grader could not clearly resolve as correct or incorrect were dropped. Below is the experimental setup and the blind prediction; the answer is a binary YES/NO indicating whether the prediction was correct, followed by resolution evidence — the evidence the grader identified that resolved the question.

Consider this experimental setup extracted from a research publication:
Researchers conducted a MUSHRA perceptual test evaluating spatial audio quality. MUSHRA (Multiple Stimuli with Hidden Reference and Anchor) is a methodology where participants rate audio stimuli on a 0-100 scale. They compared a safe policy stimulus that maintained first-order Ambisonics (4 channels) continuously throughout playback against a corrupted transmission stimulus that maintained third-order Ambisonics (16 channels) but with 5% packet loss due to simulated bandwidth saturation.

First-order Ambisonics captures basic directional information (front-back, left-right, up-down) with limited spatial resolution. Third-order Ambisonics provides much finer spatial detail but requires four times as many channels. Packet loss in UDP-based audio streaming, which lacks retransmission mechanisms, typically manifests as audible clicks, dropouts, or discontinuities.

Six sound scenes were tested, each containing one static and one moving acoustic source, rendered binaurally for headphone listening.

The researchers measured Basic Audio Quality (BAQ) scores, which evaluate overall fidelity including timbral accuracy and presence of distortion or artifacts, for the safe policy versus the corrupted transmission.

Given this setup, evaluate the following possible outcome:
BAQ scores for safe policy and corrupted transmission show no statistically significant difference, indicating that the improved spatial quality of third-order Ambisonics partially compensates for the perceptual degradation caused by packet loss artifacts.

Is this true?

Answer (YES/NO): NO